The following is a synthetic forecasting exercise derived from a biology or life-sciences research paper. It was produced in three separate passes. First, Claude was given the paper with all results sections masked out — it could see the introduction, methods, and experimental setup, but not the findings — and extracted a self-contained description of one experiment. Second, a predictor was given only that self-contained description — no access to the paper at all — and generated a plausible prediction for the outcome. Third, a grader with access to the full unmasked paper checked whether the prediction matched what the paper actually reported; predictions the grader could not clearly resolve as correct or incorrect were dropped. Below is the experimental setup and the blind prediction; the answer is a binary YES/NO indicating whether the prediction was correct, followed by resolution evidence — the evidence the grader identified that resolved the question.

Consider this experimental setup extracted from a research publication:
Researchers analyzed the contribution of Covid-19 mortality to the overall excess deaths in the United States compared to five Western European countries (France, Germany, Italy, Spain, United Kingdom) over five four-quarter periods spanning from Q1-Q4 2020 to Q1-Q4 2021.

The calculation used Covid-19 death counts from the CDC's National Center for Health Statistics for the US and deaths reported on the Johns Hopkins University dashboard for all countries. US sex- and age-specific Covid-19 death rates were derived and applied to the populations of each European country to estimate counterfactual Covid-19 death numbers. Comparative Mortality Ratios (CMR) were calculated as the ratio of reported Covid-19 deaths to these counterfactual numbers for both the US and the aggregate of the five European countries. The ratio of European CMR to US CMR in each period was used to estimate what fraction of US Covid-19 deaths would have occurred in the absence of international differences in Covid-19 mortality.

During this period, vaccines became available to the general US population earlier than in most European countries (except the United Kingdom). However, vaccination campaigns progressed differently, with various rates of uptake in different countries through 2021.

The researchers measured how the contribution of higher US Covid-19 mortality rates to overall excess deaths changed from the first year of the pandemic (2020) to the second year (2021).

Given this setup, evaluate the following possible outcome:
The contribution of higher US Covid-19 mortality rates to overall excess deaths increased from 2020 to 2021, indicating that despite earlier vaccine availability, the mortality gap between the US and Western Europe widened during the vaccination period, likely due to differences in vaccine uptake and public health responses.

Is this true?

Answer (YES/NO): YES